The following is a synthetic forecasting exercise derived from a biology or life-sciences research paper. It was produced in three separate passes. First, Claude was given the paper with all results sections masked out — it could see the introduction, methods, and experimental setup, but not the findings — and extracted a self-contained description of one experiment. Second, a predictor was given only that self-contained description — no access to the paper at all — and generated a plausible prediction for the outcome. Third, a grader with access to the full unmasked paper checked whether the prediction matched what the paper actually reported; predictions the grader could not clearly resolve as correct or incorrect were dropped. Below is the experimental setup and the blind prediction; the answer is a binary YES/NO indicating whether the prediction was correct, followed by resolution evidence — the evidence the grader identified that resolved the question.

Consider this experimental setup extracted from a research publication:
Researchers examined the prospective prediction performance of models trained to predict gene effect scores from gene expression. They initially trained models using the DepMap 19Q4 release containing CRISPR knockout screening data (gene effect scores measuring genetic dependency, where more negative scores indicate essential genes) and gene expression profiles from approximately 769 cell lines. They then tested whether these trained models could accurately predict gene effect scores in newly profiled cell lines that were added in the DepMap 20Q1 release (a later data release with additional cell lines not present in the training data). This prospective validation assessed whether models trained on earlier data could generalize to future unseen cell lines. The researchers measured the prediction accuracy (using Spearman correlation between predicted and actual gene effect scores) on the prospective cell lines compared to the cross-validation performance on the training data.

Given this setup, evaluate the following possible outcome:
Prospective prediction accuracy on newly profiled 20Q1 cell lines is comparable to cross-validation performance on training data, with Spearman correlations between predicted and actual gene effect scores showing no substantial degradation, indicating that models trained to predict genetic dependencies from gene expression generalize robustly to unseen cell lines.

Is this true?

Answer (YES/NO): YES